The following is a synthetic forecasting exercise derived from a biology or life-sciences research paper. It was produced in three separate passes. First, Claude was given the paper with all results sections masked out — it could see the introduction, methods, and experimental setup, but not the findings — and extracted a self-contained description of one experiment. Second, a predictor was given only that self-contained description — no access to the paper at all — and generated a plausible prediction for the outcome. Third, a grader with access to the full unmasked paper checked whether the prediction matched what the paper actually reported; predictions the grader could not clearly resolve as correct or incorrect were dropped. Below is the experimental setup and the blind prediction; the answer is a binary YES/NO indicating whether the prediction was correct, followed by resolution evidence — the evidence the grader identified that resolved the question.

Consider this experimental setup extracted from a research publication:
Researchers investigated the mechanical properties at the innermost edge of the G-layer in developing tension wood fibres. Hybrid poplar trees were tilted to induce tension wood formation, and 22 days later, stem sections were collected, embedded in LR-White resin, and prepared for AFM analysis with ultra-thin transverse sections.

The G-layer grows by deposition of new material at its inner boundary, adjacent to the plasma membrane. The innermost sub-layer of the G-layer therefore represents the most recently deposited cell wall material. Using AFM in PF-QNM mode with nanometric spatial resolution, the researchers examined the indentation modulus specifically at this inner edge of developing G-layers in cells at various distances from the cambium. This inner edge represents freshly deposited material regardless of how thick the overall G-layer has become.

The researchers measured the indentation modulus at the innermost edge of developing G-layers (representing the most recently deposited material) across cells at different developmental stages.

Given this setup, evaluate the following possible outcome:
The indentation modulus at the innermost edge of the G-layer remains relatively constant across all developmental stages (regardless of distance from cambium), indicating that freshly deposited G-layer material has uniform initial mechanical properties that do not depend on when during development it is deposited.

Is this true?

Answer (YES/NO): YES